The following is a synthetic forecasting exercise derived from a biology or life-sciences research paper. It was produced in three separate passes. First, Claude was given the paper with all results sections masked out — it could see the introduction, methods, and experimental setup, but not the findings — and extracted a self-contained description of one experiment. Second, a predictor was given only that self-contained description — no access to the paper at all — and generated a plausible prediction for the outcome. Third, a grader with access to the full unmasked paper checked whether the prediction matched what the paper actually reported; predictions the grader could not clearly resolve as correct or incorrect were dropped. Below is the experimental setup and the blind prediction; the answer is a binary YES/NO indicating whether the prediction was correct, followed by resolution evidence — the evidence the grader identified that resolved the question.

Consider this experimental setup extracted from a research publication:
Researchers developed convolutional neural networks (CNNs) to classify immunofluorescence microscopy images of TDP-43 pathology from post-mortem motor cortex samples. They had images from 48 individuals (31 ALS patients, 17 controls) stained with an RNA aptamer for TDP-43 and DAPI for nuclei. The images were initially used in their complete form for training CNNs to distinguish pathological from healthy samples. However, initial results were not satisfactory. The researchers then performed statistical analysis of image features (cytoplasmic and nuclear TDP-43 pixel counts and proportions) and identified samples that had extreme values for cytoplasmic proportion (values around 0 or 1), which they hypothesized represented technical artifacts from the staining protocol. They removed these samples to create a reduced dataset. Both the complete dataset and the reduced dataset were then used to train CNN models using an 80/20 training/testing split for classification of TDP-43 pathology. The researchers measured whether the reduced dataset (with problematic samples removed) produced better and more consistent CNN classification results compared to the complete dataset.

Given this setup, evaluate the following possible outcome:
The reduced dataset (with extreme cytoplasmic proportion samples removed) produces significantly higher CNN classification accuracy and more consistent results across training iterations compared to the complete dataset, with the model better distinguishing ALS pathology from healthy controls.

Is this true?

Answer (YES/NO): NO